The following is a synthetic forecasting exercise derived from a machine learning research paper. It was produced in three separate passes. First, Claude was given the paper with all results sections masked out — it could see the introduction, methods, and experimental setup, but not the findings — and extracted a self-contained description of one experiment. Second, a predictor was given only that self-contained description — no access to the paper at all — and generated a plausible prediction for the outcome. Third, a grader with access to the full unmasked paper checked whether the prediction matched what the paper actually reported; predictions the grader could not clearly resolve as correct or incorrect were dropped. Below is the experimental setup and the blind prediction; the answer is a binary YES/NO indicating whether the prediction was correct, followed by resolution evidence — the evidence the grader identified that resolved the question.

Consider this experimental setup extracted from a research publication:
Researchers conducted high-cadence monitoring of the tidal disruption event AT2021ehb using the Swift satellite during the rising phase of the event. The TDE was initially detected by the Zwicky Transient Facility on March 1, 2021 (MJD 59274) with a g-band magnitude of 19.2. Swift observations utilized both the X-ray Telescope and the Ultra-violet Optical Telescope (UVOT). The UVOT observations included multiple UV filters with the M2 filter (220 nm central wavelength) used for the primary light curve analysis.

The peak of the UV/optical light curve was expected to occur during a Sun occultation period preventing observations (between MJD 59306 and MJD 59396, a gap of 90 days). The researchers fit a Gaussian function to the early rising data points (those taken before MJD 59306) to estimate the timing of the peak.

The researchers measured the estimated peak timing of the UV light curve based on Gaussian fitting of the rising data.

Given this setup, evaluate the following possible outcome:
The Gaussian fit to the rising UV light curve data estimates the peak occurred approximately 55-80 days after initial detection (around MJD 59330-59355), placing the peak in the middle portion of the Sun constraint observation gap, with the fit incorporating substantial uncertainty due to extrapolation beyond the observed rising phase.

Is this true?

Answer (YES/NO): NO